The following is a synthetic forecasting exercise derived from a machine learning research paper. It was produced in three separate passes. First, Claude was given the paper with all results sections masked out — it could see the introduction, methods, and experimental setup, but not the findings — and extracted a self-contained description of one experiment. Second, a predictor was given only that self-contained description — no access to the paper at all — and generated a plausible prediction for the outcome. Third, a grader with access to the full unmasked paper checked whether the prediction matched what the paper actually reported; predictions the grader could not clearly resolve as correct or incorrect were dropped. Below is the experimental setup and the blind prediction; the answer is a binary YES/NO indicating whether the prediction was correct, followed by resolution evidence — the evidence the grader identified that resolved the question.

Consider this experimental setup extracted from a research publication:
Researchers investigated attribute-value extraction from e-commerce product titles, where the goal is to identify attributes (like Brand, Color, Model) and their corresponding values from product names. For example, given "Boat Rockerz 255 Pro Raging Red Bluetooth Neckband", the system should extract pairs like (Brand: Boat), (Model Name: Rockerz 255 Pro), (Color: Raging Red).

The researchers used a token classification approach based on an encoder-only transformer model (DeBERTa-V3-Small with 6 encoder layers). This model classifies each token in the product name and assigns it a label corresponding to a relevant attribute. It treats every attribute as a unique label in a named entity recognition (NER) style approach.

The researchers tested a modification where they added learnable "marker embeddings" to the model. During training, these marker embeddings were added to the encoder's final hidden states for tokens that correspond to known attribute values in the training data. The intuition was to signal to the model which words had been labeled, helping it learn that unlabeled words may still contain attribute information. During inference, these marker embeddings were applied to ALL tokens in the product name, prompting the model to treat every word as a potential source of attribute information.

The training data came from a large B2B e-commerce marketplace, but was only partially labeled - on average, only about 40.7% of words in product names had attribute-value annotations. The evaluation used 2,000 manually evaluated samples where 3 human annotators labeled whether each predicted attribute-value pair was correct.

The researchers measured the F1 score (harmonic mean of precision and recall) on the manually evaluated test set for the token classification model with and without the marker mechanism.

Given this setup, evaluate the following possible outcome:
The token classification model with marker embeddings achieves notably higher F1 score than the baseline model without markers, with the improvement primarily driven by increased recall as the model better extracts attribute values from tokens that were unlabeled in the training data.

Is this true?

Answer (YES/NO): YES